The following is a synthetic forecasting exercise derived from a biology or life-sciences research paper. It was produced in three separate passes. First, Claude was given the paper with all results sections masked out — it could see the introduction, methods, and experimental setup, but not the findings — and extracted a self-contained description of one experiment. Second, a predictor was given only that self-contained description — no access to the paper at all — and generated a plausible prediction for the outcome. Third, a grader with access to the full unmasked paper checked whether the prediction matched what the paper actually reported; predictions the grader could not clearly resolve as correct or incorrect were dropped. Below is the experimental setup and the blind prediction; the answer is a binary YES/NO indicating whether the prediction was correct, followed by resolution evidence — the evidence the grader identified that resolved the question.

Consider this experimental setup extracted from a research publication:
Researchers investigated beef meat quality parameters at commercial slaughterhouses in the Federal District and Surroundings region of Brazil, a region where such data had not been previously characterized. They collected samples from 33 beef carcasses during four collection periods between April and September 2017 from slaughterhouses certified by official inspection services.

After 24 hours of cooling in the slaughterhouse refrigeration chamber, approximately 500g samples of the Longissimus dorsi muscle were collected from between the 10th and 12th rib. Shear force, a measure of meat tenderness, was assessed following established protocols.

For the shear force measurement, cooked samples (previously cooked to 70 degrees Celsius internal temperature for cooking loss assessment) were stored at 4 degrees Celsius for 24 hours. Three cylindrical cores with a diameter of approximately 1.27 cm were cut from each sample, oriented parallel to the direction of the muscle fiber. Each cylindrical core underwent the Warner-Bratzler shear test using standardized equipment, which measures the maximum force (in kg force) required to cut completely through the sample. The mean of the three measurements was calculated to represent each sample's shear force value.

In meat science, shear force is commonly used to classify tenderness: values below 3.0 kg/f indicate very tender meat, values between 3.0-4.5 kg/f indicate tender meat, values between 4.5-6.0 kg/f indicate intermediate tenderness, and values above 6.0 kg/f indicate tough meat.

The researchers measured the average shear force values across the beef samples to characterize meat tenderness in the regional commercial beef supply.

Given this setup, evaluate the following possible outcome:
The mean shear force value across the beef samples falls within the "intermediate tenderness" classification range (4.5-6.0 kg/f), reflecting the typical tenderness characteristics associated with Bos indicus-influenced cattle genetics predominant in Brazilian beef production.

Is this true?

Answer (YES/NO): NO